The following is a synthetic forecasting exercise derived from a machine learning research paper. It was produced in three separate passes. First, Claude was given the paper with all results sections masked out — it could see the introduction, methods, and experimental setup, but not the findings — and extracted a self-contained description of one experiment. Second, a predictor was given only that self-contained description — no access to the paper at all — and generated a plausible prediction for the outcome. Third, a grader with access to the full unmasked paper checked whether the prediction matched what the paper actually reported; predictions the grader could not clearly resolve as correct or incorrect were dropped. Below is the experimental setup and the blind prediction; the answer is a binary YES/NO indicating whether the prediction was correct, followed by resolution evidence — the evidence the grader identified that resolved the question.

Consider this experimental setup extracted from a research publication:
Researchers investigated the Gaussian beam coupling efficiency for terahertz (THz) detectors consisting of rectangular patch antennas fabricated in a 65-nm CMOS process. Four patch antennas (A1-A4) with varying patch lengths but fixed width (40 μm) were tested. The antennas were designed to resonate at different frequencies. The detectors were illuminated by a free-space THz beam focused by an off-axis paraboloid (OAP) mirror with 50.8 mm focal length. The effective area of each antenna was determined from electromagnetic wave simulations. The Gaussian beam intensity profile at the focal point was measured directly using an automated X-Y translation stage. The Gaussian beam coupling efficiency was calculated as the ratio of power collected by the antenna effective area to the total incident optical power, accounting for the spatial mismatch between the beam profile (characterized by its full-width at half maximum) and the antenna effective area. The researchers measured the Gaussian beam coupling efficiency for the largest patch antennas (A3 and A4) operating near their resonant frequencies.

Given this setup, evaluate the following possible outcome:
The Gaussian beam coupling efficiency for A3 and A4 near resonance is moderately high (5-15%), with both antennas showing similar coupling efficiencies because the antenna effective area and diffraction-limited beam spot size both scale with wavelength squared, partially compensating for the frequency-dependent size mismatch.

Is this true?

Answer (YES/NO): YES